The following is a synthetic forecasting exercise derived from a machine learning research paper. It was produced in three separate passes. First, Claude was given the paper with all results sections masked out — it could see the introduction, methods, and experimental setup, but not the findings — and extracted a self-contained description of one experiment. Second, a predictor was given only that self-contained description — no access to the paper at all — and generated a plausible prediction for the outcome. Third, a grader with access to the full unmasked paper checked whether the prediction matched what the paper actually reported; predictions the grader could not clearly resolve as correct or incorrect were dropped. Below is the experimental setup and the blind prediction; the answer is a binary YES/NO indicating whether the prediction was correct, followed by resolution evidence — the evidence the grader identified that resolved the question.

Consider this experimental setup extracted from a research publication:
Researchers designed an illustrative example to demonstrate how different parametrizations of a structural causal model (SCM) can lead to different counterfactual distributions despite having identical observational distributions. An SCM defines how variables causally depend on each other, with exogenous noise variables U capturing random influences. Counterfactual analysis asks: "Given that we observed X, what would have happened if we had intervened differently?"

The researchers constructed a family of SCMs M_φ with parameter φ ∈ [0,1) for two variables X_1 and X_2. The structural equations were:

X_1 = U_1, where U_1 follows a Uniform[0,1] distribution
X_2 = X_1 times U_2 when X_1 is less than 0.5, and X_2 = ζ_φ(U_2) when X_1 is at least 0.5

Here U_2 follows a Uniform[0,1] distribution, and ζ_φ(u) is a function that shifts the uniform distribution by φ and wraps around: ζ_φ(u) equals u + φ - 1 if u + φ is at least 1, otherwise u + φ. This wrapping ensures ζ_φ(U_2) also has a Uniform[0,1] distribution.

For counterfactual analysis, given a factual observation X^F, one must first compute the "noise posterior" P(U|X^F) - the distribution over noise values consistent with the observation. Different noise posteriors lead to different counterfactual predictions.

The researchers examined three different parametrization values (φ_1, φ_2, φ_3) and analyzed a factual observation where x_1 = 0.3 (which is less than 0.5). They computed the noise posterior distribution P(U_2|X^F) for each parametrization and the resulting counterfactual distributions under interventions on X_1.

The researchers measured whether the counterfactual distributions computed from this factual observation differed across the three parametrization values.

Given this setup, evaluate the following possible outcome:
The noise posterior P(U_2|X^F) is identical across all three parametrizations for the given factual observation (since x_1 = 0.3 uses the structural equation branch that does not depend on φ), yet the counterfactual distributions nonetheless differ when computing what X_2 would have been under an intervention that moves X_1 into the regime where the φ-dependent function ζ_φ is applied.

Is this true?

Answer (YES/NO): YES